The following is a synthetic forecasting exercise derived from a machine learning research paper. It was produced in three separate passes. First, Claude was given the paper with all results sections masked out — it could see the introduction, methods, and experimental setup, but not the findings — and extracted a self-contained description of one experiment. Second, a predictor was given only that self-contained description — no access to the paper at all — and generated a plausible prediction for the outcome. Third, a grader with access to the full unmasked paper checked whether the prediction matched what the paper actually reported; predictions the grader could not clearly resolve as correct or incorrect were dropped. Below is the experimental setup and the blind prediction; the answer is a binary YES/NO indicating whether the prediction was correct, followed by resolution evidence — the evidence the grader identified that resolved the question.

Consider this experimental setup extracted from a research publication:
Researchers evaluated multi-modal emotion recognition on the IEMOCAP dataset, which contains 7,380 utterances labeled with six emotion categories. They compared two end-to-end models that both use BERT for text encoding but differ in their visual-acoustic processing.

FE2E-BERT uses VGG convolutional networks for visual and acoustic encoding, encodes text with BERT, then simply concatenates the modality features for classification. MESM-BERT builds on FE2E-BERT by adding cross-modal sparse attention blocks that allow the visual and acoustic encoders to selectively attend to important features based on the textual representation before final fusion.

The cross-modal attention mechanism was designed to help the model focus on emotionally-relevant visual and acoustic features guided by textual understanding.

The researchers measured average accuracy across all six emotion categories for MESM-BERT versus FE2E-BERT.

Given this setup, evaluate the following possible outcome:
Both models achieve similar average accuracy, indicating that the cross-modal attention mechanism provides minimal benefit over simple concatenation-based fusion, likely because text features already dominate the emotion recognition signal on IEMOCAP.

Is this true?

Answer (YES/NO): YES